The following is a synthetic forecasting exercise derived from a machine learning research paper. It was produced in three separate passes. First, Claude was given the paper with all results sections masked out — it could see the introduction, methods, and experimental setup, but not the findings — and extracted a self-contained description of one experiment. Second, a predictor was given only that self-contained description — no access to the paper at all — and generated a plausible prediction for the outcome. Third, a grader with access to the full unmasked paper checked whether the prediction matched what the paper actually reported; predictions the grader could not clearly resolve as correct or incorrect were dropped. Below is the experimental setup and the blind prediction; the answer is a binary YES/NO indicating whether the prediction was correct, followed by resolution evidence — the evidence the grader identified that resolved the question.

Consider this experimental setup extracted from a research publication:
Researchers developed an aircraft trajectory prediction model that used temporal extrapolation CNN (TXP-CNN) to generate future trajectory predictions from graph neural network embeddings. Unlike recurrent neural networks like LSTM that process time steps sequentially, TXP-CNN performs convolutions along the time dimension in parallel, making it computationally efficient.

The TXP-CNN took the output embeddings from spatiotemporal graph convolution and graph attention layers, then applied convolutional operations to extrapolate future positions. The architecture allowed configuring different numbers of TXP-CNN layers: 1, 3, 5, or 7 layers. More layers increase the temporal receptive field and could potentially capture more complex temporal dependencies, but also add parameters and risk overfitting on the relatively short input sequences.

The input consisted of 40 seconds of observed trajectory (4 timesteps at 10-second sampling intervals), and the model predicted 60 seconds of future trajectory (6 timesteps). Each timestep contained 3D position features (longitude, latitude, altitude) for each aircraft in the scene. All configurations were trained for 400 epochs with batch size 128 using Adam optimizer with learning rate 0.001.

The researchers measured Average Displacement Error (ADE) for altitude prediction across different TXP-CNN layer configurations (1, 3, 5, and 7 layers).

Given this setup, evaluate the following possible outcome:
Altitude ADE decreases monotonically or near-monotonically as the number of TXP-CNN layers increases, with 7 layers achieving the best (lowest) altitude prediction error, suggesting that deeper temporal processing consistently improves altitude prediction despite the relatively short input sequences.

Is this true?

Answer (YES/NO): NO